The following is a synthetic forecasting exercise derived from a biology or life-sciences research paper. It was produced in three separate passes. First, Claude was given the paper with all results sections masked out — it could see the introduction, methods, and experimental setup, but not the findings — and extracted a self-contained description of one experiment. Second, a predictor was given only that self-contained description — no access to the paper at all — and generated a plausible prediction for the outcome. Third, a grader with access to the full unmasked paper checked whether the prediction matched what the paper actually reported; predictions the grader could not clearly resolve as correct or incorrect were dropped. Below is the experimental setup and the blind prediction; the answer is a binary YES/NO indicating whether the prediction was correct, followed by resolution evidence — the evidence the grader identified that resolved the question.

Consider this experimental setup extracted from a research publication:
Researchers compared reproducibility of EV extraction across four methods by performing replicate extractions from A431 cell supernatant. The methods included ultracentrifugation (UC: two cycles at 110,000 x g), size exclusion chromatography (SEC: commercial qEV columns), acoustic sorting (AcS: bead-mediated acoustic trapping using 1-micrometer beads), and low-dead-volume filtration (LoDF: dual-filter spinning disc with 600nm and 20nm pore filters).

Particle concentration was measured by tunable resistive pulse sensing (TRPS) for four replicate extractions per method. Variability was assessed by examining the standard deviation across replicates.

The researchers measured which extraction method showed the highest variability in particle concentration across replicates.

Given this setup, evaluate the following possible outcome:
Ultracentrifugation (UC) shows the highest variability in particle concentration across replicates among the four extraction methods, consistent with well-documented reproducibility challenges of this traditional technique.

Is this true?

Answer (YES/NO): NO